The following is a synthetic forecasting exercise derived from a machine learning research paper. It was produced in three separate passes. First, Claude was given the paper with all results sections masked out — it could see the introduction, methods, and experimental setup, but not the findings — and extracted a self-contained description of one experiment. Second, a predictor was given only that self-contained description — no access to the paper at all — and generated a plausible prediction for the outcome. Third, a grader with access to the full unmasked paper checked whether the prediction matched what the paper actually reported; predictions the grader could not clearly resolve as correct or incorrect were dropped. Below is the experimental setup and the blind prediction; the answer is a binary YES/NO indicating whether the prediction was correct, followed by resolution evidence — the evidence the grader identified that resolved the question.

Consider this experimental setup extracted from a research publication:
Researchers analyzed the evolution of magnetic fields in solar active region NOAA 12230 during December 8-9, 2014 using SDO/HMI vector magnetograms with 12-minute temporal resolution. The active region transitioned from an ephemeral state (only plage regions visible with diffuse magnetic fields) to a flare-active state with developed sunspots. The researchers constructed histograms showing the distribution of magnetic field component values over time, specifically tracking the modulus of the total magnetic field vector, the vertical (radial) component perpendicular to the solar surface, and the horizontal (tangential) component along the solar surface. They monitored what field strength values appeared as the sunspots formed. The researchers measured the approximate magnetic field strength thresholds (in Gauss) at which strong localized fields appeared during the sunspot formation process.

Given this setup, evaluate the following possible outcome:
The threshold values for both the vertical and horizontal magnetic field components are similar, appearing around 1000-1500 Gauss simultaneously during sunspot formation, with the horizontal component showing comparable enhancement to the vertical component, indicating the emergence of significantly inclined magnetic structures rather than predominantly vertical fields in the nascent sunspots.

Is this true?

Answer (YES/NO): NO